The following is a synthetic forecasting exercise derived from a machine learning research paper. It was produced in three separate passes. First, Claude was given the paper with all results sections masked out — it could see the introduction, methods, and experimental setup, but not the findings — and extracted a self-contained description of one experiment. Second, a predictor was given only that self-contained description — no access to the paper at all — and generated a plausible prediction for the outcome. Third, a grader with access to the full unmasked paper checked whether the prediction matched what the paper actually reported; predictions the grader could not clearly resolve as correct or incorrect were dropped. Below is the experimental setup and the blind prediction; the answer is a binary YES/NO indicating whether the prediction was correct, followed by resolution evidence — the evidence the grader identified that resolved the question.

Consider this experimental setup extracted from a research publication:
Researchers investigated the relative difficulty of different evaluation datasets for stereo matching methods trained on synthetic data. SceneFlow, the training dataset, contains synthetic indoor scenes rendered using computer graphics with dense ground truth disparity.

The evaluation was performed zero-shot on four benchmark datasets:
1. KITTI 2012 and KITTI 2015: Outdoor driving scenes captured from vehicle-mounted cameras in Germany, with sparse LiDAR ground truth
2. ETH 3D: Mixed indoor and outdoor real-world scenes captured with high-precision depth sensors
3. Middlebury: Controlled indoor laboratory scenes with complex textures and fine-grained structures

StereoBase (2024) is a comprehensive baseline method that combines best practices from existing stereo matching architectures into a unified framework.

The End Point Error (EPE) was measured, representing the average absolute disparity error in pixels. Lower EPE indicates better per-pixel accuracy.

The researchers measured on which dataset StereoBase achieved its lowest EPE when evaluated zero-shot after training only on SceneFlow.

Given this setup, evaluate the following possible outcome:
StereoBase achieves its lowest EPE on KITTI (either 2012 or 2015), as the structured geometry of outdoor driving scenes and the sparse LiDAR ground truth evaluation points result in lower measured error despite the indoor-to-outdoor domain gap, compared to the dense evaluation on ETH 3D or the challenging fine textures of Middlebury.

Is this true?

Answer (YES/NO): NO